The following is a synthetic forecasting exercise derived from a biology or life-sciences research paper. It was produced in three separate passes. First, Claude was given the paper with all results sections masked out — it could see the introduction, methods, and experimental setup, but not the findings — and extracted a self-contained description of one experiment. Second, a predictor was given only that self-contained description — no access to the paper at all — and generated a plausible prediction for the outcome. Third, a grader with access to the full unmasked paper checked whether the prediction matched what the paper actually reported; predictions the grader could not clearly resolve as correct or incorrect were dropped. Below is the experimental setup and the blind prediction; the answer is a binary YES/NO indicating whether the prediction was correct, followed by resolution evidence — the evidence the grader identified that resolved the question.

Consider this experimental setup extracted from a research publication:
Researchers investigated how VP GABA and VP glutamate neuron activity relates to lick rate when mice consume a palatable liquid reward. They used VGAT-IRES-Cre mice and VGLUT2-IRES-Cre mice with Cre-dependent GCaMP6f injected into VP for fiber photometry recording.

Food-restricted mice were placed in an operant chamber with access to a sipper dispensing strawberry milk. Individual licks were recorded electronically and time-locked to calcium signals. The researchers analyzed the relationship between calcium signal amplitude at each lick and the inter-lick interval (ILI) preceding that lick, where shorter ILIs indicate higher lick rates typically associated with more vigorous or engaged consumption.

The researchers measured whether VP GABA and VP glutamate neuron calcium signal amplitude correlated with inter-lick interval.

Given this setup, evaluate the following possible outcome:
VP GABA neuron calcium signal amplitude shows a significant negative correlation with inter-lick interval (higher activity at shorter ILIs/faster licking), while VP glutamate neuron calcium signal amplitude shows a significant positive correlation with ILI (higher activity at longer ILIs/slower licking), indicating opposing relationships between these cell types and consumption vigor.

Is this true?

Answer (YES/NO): NO